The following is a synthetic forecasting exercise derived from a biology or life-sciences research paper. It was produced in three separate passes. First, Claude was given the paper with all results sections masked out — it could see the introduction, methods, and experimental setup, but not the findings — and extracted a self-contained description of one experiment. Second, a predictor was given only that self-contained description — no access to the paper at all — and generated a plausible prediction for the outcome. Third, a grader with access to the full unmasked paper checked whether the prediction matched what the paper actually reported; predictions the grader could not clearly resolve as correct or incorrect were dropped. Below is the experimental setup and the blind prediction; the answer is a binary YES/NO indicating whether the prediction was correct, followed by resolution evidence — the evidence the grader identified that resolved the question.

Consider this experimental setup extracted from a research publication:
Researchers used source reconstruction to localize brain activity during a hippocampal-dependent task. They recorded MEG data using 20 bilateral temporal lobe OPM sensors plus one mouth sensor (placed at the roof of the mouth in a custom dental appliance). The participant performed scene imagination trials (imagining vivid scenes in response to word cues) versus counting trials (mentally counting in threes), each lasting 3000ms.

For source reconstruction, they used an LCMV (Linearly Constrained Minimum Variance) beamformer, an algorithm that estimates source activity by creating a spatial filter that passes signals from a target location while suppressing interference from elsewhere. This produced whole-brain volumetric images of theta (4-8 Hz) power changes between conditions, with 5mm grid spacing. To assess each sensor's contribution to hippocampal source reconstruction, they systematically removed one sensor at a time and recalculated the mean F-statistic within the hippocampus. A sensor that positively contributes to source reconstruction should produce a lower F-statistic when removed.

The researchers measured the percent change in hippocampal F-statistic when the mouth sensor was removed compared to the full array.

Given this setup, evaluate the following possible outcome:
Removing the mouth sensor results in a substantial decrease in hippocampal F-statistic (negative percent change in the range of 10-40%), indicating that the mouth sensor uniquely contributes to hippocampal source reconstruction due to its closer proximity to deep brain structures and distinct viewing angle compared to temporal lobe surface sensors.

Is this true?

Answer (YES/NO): NO